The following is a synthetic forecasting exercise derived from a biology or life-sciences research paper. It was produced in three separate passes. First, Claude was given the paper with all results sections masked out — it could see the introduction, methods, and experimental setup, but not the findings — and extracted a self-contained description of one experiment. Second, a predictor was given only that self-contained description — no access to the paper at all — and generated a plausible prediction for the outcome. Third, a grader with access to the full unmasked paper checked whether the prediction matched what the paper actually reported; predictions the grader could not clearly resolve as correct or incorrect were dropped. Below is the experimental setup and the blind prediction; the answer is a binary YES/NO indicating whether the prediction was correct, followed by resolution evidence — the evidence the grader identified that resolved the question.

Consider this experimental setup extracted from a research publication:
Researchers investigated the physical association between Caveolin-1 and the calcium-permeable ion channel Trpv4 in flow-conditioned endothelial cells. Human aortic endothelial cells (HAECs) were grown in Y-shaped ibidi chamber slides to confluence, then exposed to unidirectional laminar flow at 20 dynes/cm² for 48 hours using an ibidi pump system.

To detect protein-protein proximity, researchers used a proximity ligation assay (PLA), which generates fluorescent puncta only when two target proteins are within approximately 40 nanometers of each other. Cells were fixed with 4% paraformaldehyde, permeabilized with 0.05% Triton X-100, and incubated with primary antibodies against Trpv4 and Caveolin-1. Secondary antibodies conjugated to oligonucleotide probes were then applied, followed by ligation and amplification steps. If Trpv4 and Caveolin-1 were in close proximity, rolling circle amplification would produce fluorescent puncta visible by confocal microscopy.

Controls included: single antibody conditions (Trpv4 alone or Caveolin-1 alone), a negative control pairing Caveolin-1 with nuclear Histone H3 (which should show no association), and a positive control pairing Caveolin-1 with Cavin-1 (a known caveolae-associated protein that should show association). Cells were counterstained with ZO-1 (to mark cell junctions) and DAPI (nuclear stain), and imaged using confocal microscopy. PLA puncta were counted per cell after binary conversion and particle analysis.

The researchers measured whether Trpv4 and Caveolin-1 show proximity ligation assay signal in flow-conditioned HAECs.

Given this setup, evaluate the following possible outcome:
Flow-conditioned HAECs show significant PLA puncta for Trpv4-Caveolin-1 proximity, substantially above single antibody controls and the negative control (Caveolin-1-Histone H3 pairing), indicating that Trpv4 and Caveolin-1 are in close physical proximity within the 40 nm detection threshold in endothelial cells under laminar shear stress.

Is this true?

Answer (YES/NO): YES